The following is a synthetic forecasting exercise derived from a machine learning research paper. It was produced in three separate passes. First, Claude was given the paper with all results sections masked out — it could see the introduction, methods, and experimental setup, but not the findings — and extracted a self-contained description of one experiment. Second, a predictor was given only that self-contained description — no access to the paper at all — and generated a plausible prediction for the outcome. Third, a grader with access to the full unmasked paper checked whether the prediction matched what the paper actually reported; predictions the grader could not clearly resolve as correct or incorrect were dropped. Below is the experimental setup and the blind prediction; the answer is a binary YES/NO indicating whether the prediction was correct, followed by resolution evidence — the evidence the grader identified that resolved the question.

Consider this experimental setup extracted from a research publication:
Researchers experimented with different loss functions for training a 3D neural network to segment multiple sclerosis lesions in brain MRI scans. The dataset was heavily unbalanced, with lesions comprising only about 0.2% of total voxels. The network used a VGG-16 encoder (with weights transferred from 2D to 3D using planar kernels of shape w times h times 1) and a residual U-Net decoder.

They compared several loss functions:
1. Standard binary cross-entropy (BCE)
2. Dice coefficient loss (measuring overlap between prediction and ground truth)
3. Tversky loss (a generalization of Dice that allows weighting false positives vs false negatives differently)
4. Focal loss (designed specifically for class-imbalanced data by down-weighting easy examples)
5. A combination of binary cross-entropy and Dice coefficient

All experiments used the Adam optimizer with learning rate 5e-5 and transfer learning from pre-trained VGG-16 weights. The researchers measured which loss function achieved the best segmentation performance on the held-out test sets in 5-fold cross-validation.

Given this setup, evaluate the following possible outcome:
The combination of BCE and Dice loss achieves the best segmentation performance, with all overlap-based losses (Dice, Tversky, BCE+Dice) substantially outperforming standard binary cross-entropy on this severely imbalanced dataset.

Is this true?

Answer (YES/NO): NO